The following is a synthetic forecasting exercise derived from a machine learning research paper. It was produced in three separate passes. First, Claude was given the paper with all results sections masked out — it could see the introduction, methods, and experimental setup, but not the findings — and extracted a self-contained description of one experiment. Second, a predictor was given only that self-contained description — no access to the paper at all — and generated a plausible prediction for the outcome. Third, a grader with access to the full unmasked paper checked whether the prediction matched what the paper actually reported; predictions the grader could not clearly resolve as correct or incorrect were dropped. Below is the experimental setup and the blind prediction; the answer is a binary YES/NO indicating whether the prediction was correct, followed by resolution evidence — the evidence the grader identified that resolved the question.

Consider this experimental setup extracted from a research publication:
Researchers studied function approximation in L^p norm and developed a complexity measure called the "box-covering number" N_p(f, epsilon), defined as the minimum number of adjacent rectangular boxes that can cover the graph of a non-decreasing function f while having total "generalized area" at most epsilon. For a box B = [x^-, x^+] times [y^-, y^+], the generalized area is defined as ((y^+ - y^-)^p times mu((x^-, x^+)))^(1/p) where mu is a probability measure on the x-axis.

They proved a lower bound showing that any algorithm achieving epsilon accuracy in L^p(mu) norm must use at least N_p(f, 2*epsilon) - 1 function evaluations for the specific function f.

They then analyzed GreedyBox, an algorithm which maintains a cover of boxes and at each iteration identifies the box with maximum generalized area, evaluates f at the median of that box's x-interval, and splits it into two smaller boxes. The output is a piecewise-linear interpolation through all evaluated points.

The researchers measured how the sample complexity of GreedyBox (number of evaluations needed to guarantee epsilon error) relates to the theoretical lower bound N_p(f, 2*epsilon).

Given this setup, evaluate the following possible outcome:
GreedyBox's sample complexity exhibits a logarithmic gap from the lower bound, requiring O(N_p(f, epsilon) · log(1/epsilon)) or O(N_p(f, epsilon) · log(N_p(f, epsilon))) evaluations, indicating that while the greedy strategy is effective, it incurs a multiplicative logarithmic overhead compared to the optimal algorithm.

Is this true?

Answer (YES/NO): NO